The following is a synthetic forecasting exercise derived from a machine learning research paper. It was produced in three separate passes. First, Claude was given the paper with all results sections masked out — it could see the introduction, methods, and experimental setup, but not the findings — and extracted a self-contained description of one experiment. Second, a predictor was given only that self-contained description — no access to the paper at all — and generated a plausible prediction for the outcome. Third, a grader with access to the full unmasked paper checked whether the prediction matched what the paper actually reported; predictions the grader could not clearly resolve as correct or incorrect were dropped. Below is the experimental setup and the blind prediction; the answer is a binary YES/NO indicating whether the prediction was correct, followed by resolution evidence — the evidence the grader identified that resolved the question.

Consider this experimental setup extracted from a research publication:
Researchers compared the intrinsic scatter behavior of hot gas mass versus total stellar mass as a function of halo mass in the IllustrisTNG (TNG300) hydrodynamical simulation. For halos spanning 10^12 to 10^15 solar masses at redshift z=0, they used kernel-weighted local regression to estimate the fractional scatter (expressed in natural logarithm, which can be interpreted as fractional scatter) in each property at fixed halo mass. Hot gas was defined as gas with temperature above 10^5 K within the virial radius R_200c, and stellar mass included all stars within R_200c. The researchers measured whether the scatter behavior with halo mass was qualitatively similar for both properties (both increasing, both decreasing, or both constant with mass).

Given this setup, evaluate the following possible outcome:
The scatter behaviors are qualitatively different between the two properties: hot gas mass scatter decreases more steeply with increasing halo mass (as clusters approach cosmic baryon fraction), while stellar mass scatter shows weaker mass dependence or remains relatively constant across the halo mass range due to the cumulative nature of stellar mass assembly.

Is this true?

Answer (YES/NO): NO